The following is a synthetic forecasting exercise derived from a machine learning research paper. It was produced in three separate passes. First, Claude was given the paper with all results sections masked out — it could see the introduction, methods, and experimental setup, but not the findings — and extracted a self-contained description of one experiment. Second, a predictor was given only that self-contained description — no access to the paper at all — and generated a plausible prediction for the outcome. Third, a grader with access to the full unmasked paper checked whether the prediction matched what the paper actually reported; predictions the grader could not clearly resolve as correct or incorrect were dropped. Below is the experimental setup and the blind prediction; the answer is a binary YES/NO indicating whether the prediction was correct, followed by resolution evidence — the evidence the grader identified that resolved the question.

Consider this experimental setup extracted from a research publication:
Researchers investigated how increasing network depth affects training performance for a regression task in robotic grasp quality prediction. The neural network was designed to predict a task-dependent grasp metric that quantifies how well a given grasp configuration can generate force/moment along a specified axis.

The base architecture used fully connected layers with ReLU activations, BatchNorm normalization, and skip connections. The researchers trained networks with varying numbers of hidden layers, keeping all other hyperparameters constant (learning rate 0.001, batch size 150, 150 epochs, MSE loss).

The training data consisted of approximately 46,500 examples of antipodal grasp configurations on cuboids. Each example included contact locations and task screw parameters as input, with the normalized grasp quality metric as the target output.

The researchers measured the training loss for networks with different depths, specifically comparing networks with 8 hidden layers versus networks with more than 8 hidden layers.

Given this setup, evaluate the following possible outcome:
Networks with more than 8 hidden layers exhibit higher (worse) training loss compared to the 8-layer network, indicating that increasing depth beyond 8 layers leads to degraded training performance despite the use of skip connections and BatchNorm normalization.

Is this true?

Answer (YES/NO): NO